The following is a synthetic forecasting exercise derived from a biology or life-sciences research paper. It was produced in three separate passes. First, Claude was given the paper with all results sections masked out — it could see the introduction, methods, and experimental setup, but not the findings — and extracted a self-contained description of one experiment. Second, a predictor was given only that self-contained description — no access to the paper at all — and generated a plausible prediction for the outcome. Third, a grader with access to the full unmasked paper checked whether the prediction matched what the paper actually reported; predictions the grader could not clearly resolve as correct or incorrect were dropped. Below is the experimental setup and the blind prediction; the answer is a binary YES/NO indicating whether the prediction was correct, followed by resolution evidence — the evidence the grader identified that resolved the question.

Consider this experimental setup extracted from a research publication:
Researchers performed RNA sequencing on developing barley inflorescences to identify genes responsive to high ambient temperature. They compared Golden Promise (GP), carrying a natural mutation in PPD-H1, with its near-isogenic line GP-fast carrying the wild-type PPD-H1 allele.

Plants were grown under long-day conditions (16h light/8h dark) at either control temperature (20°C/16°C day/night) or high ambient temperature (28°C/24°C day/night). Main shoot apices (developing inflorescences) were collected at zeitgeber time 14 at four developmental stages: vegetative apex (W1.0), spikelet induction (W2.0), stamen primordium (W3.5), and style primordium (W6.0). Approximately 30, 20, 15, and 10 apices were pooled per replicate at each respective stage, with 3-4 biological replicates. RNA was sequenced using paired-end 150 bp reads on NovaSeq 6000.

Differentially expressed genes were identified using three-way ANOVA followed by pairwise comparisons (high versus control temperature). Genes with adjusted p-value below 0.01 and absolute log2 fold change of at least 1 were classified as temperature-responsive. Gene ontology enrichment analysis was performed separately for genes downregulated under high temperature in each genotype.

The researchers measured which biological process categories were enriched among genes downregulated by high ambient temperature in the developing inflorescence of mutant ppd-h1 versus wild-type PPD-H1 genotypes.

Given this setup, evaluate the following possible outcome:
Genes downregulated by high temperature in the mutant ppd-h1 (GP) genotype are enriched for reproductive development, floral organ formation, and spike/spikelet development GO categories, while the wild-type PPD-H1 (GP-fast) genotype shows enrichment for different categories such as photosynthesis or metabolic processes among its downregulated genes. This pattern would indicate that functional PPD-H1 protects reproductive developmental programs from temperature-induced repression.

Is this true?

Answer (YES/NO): NO